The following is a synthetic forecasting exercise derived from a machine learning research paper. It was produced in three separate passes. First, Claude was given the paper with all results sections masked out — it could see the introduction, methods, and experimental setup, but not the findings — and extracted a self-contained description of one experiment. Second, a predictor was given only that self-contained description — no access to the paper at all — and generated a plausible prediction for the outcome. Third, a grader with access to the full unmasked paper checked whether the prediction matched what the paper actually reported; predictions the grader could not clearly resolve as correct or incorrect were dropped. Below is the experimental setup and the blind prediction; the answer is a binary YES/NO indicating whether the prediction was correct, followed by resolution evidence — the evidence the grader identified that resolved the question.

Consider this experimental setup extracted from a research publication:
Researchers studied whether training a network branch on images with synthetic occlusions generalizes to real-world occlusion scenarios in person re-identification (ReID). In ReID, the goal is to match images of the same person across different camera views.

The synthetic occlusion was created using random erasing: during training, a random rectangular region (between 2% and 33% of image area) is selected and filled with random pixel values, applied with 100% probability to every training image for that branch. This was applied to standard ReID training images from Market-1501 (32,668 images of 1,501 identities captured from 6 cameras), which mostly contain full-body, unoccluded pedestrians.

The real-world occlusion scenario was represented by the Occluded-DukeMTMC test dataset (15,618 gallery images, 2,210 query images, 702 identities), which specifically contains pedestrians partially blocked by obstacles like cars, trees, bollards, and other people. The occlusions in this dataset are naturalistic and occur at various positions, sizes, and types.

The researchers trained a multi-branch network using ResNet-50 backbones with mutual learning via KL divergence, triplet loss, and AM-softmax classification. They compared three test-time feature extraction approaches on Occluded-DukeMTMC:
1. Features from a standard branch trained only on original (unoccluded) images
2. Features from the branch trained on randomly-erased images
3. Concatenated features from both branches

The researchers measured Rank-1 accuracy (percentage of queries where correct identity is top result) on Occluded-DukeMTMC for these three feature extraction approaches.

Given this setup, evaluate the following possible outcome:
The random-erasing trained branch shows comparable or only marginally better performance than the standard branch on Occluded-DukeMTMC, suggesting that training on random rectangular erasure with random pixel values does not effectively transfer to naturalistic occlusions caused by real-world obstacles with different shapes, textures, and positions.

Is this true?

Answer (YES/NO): NO